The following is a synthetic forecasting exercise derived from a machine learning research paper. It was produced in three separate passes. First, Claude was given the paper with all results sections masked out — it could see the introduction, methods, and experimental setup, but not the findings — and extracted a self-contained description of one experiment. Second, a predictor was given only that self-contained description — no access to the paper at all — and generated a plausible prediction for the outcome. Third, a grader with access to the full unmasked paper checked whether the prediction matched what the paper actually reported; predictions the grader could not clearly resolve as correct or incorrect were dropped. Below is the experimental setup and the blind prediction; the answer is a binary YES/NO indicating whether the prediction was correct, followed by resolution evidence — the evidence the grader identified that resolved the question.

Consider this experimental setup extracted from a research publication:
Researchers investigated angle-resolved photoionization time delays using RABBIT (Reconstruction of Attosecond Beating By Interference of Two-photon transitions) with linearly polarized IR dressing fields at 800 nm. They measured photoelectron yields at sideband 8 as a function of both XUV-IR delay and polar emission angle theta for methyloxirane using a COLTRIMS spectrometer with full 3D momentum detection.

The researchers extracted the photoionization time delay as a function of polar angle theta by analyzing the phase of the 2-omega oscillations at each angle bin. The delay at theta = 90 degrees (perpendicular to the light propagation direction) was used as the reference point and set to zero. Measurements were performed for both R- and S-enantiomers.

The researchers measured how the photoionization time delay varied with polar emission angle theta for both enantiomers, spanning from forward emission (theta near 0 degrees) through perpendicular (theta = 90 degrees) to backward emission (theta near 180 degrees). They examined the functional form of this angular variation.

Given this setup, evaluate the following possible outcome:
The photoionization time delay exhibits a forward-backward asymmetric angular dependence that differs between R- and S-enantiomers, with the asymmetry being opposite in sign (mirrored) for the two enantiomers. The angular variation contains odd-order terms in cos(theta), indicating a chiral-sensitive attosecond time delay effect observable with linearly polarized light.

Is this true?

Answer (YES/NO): YES